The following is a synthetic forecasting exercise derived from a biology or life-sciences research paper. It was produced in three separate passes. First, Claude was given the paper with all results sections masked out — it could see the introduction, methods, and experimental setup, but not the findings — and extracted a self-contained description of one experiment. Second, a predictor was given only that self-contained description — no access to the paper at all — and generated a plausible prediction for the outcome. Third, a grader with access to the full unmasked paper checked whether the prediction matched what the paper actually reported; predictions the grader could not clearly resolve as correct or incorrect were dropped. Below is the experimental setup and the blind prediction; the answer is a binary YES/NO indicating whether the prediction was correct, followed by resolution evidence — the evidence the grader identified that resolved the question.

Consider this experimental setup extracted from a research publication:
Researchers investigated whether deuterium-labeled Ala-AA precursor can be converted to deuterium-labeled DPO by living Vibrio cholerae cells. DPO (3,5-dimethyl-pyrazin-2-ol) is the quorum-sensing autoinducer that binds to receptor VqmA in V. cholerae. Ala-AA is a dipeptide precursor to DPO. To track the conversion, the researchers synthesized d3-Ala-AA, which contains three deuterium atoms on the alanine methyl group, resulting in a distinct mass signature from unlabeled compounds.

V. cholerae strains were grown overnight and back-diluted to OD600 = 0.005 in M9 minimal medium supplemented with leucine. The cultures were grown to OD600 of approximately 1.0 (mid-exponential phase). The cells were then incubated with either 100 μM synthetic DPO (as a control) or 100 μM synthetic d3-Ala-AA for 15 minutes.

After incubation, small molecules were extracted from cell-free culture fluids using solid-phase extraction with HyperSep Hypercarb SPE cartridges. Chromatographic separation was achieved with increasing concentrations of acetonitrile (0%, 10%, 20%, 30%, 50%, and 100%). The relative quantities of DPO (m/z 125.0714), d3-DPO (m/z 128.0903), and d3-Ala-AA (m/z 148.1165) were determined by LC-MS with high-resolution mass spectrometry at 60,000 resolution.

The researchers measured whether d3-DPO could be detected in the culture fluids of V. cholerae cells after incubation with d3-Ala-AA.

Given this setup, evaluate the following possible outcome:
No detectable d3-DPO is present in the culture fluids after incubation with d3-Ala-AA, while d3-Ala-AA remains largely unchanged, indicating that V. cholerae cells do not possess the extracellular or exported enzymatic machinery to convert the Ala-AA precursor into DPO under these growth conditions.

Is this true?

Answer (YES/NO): NO